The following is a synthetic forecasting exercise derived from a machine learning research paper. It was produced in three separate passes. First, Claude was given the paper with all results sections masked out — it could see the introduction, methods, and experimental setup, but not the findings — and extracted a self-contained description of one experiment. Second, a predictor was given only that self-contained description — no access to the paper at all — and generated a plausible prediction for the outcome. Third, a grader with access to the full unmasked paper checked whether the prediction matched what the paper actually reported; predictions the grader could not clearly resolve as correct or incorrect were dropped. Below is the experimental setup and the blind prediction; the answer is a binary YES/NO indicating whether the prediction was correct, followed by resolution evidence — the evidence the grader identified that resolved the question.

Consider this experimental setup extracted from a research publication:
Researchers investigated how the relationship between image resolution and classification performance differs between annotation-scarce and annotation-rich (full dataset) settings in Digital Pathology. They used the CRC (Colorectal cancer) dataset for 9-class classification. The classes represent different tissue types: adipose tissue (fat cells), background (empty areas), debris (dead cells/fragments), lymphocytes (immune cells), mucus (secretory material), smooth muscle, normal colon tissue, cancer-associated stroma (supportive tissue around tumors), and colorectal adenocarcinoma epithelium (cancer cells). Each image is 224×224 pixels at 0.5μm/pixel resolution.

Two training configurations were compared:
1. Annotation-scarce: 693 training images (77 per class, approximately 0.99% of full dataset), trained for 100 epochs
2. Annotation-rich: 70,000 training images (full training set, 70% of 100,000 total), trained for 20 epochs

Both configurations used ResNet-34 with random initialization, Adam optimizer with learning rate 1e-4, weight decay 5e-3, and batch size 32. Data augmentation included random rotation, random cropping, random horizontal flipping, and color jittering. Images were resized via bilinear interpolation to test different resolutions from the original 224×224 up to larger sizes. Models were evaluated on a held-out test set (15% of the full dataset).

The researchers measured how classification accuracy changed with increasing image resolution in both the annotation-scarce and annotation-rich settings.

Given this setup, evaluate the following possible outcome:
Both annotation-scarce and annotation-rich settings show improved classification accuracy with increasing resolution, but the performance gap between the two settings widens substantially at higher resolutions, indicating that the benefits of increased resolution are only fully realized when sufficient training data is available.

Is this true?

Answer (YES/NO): NO